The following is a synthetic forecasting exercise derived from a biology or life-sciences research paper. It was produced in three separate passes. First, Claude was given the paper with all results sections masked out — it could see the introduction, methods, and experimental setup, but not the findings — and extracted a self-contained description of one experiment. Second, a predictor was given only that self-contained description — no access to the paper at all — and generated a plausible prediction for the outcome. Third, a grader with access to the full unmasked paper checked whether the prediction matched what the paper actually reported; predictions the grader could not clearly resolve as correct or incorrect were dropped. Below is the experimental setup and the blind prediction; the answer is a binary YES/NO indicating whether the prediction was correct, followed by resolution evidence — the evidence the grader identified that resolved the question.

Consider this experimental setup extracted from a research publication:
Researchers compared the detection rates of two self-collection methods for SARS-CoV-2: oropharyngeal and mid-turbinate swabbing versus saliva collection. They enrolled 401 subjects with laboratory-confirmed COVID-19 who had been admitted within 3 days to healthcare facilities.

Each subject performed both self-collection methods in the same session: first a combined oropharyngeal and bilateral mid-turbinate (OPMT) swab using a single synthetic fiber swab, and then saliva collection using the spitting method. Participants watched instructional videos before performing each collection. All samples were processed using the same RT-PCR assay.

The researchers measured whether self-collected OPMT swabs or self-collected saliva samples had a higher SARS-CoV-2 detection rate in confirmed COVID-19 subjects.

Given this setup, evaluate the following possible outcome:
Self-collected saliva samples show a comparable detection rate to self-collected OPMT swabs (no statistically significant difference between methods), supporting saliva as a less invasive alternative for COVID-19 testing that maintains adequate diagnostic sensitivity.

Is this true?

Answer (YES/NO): YES